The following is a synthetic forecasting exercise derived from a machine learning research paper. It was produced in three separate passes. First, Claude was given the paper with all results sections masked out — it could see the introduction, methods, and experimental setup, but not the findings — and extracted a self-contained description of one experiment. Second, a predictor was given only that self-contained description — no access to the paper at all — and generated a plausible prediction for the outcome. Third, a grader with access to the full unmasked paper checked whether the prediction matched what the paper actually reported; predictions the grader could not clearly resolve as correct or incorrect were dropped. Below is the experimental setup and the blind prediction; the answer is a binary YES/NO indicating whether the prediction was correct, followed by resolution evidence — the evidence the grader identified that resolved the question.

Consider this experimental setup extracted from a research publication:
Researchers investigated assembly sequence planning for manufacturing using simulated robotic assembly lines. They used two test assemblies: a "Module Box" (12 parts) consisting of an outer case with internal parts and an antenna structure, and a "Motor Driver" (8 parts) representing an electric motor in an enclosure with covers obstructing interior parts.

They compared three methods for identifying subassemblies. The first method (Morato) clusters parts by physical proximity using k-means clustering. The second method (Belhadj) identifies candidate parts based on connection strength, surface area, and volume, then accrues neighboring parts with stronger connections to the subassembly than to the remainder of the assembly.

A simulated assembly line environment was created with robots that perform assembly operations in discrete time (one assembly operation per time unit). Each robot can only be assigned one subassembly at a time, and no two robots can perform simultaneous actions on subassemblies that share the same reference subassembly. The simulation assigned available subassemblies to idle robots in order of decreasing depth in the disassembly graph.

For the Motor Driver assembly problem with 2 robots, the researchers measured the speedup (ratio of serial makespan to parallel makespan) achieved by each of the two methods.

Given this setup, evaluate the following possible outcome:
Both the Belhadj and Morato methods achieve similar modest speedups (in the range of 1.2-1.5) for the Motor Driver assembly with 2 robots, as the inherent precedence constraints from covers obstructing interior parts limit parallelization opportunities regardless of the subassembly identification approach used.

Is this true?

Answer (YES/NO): NO